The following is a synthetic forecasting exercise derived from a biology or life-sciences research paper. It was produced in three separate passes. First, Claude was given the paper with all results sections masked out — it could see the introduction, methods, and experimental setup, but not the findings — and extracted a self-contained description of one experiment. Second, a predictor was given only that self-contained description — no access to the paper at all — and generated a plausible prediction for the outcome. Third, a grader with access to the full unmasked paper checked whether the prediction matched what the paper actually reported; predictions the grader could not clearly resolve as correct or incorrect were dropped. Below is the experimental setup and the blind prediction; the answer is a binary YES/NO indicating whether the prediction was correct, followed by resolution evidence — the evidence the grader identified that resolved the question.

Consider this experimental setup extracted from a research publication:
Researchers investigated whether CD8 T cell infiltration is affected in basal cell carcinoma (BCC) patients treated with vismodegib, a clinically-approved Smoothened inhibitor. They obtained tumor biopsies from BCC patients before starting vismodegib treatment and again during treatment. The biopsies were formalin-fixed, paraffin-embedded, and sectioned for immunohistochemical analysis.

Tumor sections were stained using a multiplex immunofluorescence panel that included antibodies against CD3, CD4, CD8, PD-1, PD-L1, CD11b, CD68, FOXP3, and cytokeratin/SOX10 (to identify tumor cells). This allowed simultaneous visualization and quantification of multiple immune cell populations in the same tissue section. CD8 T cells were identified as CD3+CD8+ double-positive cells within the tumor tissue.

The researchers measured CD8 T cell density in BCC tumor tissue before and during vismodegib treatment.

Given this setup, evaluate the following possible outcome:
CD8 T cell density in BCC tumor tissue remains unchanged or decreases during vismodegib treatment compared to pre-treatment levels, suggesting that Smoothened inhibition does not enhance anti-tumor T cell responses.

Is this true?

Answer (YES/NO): YES